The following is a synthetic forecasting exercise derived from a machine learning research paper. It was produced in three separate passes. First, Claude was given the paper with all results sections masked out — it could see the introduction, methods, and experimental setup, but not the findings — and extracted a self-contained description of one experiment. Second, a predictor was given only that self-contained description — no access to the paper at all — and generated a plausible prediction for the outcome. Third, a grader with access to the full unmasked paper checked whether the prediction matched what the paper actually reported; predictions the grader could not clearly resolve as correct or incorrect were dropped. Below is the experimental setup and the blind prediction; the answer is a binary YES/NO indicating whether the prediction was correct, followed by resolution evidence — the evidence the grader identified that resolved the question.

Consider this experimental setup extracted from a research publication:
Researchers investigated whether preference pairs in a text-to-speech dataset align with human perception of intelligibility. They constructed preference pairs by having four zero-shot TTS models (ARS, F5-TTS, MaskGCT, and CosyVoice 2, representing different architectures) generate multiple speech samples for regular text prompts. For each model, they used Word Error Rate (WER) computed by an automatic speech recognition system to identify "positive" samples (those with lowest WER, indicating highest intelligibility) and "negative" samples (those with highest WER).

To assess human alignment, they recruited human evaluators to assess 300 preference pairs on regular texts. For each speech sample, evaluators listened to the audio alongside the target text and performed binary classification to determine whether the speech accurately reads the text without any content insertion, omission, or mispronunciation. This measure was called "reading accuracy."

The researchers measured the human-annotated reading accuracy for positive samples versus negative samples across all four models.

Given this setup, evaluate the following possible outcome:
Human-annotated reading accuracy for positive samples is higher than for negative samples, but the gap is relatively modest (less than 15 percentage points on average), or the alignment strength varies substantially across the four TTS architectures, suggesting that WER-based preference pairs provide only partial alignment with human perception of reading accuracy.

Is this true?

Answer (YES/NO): NO